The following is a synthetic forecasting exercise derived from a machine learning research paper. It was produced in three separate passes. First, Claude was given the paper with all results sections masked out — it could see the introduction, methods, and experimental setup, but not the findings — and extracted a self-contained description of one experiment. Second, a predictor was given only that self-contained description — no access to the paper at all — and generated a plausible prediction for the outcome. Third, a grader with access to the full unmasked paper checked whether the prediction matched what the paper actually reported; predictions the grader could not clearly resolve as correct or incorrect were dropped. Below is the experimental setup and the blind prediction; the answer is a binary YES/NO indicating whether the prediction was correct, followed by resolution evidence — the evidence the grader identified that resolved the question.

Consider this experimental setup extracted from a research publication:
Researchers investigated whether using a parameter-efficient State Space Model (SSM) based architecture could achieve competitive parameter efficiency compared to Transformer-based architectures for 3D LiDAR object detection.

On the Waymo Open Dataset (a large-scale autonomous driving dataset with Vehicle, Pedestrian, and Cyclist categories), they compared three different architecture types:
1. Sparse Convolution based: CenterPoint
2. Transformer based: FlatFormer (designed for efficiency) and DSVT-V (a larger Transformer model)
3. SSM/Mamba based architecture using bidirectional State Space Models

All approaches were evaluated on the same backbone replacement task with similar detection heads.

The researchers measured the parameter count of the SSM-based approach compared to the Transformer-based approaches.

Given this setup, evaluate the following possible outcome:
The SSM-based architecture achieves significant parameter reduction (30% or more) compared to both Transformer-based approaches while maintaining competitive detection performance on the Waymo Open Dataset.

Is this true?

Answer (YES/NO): NO